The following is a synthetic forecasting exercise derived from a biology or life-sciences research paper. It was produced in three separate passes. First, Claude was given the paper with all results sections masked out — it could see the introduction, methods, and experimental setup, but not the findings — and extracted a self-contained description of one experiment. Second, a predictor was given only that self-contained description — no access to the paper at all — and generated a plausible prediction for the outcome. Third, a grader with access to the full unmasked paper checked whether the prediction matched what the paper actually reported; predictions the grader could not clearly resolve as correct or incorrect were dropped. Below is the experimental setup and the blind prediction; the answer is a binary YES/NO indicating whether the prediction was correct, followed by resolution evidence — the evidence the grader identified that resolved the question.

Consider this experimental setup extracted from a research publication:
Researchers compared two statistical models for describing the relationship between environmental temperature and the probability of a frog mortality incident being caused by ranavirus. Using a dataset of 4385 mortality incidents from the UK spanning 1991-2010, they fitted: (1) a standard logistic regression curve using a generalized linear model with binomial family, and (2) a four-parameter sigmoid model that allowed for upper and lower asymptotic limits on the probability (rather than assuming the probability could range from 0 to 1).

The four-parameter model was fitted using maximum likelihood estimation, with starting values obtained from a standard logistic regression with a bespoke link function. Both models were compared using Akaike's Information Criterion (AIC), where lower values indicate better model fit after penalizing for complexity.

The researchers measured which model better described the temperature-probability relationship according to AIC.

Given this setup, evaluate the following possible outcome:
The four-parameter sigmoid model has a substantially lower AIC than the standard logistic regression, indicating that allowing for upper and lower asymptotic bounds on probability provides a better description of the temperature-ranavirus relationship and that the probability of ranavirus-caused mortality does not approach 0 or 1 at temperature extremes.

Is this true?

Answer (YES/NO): YES